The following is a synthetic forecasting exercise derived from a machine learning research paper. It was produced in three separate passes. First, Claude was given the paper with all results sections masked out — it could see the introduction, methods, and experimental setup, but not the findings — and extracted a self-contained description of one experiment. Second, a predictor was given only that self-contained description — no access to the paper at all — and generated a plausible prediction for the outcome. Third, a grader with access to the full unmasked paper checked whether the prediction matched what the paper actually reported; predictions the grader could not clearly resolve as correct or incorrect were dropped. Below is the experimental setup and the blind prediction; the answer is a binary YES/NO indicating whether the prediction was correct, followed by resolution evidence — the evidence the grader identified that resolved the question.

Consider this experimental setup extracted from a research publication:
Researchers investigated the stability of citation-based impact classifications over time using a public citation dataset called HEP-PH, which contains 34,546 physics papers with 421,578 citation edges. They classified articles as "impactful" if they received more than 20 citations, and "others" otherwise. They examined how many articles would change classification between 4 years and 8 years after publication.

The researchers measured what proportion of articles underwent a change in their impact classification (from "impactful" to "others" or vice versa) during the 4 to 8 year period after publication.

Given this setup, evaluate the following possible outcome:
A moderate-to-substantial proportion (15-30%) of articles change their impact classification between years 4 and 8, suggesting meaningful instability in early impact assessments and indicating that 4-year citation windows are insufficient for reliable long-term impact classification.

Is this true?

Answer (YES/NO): NO